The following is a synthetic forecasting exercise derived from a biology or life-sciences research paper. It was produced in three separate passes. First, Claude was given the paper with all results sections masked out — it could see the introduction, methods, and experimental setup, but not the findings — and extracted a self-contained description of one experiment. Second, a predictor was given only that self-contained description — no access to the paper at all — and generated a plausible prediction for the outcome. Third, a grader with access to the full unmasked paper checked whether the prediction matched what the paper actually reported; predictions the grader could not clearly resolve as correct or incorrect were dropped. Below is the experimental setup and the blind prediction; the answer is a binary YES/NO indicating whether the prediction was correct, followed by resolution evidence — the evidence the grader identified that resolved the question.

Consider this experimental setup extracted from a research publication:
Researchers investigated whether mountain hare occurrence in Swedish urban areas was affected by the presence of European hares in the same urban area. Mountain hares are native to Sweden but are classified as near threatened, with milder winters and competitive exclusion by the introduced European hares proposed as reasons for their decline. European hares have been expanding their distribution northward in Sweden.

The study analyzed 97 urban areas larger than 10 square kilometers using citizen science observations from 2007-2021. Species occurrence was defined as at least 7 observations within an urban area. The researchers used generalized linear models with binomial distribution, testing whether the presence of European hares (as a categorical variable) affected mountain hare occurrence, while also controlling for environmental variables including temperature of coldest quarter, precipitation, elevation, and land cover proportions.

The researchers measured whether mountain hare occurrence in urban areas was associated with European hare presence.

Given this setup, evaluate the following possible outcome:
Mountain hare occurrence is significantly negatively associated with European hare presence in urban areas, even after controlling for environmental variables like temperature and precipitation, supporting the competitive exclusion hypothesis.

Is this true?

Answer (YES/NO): NO